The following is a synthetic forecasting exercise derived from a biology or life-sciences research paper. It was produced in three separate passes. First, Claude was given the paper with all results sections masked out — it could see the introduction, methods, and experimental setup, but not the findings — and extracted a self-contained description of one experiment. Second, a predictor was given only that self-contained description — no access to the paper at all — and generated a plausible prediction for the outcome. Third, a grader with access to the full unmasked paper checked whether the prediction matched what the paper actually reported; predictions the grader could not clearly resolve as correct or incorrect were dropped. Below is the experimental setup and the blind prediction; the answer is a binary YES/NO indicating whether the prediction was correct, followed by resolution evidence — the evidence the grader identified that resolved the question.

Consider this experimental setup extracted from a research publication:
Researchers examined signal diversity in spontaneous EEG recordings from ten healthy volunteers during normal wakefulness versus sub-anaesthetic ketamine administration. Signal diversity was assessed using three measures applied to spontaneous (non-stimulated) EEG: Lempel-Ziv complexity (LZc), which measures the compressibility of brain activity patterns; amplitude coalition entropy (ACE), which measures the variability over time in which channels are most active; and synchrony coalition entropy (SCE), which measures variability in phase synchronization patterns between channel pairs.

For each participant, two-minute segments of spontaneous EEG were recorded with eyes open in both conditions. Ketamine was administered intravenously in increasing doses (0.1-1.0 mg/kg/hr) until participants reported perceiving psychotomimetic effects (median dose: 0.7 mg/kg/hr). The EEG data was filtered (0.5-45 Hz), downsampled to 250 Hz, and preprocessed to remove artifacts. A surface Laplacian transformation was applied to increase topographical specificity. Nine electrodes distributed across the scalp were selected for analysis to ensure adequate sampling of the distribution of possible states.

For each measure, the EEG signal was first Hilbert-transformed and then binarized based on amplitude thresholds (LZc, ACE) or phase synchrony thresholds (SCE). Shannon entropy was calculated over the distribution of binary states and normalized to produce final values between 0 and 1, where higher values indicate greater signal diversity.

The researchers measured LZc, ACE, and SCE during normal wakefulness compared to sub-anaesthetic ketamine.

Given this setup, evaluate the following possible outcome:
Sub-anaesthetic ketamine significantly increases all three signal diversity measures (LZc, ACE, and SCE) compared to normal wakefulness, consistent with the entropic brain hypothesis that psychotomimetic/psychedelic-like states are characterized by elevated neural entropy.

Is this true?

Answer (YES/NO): YES